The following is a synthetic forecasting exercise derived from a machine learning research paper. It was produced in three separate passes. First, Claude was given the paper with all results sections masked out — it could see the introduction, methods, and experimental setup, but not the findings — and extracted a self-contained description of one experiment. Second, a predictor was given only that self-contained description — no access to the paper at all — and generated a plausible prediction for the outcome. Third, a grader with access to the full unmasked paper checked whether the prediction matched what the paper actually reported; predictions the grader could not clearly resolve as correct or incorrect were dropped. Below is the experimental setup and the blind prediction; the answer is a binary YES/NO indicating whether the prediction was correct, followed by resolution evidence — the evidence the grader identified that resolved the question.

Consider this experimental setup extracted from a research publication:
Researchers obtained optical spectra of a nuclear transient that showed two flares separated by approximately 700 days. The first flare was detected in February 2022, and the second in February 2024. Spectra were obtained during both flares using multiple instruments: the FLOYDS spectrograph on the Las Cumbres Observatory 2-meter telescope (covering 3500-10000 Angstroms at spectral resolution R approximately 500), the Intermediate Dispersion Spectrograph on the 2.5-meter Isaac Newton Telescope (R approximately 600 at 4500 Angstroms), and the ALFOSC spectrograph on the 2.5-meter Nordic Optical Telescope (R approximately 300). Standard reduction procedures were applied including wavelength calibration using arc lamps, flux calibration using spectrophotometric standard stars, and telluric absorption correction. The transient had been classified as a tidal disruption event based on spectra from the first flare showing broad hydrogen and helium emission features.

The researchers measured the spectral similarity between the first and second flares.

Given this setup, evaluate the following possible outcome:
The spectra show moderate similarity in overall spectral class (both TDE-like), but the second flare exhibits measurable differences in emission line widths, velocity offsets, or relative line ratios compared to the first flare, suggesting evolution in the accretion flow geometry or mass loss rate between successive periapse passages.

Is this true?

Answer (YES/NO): NO